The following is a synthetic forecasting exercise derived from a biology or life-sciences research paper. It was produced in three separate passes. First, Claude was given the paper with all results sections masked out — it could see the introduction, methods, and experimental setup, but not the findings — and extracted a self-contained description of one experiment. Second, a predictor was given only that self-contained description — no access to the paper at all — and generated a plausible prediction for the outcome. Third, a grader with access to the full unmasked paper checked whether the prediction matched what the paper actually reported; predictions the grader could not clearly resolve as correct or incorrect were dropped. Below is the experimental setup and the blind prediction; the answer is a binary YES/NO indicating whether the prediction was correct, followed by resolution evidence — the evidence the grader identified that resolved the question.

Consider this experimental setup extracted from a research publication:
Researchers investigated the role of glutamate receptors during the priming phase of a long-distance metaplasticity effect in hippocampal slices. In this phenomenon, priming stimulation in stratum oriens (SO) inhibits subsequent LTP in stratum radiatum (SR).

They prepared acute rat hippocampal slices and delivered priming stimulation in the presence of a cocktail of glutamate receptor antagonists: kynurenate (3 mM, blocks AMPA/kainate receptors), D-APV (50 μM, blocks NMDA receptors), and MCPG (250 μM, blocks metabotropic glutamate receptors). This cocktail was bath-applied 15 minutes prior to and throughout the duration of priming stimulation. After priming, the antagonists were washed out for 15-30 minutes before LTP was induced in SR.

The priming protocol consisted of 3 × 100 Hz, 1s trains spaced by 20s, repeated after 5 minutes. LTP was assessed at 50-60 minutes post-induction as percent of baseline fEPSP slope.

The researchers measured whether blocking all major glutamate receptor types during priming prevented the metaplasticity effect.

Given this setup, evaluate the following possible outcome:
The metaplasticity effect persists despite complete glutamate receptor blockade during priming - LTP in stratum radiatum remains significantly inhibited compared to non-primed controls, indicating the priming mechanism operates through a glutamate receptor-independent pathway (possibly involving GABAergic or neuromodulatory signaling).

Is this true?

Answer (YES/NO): NO